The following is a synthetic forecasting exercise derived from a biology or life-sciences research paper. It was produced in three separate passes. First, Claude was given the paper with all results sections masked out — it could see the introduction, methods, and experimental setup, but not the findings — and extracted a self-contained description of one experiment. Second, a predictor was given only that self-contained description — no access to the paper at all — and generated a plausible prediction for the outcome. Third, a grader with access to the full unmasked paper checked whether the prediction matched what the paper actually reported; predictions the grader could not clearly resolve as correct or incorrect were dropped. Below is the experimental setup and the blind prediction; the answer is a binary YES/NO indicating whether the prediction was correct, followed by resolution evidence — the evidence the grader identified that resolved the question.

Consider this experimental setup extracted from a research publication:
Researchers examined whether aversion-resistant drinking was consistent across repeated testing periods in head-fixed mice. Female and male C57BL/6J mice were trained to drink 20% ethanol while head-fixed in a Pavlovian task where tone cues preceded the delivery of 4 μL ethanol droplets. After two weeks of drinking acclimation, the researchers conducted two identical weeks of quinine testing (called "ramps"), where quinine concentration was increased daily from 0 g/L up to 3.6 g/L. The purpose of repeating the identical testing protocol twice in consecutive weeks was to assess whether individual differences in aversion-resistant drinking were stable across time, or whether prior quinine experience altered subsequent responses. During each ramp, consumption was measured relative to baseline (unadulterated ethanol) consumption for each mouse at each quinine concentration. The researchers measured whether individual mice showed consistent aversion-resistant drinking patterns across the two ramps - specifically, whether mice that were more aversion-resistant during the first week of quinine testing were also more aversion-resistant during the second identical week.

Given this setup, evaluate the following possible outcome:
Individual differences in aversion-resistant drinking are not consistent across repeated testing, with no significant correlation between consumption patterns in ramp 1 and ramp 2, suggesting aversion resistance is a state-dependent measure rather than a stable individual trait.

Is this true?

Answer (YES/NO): NO